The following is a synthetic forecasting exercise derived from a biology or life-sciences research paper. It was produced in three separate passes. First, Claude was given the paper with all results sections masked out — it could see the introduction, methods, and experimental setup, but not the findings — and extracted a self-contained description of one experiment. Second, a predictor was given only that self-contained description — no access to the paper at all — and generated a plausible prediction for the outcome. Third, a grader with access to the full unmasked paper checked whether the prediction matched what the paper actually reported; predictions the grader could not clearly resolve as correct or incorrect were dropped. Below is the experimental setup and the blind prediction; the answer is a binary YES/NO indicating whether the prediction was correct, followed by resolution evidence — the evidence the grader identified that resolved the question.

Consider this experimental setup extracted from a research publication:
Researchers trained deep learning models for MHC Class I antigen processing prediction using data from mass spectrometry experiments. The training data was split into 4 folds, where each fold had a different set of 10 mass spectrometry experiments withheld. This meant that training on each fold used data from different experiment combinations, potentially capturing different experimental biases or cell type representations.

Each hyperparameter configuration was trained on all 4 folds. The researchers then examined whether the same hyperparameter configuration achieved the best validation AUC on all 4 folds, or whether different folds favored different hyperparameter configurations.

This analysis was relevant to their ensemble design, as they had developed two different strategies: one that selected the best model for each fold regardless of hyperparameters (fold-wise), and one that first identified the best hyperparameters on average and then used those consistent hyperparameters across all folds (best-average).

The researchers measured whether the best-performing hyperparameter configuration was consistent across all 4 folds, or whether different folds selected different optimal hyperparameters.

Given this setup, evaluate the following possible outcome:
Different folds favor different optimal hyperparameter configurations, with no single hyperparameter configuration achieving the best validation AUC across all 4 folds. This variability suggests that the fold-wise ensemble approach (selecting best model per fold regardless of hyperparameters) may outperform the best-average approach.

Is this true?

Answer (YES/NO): YES